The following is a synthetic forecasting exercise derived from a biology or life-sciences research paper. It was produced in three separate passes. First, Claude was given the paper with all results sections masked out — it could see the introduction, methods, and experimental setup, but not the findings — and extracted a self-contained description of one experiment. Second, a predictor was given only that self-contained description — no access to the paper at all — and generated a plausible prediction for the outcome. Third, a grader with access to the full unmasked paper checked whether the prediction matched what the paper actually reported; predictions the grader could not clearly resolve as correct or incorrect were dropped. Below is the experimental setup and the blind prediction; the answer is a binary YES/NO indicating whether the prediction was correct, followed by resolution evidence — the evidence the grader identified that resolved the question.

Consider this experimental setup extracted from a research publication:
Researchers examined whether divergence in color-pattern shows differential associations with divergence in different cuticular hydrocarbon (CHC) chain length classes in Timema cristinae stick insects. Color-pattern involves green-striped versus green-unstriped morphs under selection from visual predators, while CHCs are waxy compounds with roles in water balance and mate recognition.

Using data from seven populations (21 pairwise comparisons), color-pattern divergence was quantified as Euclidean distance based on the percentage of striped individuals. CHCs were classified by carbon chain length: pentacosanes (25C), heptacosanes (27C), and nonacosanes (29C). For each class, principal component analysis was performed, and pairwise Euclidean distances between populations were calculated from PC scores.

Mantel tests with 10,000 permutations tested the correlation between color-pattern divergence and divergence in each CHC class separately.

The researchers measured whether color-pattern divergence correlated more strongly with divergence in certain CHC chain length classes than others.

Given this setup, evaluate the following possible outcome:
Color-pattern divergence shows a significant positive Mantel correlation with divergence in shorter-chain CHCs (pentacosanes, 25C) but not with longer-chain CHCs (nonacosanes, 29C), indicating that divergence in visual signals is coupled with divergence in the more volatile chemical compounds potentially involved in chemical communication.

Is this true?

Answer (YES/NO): NO